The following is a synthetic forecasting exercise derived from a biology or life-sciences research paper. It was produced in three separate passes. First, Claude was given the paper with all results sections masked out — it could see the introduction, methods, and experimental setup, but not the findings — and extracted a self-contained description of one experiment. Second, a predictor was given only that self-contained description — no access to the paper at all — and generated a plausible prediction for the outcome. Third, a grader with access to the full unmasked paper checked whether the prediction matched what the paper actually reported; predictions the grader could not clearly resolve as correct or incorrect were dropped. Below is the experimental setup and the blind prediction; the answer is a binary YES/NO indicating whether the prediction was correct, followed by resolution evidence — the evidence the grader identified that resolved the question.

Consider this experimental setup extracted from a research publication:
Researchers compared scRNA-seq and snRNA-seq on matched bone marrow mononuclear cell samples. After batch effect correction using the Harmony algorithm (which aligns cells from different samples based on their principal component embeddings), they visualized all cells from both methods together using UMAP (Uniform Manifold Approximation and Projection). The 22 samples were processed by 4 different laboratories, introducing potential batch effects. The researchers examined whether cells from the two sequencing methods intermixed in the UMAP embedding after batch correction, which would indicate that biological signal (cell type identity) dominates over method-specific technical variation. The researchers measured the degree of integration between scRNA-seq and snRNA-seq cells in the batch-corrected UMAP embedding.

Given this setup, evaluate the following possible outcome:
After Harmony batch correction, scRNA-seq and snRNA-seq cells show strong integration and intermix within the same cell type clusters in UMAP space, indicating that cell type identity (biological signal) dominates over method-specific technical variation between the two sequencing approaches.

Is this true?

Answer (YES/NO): YES